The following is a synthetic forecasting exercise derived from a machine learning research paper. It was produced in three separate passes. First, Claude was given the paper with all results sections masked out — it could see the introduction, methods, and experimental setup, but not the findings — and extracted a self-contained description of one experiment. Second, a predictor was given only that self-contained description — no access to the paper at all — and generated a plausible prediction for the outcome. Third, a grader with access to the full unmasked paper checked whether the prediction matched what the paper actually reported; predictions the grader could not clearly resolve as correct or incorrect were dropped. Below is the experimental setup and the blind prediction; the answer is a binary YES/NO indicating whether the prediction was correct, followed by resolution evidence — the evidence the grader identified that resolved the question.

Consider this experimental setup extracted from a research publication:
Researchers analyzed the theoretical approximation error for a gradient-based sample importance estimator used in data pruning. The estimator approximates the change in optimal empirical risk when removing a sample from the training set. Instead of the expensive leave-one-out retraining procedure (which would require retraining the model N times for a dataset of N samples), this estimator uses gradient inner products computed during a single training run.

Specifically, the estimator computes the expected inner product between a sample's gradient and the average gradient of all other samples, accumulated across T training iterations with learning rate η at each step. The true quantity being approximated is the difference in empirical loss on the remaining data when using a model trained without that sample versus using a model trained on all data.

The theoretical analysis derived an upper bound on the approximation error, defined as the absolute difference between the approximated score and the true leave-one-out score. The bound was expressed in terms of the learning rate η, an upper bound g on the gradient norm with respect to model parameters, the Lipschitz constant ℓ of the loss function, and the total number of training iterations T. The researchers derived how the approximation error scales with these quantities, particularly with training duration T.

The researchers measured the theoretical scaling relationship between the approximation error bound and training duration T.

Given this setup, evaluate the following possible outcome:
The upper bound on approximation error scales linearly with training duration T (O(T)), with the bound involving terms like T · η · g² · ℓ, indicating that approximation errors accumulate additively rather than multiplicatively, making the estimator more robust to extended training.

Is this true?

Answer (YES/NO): YES